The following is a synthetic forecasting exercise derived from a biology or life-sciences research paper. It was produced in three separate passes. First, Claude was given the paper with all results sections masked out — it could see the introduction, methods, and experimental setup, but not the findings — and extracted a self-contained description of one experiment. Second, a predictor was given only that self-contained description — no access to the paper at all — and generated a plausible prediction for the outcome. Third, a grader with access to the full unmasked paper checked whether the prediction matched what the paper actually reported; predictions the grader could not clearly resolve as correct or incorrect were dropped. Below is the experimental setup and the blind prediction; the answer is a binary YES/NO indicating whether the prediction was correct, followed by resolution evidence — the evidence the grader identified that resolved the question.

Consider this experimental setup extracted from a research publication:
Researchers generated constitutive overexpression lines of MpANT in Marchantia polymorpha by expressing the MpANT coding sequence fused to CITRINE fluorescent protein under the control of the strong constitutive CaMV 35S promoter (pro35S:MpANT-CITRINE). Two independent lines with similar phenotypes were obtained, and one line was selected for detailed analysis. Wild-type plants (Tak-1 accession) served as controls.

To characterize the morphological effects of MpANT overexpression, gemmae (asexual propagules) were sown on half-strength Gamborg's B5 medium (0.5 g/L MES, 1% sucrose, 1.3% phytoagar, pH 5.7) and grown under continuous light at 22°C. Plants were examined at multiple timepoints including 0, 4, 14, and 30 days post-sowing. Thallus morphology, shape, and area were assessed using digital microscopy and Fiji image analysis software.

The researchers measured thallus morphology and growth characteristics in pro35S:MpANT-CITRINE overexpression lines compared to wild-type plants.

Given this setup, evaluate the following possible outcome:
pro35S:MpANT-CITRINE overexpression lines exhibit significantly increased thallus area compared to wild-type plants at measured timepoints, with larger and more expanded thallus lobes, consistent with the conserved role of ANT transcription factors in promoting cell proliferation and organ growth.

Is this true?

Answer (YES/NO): YES